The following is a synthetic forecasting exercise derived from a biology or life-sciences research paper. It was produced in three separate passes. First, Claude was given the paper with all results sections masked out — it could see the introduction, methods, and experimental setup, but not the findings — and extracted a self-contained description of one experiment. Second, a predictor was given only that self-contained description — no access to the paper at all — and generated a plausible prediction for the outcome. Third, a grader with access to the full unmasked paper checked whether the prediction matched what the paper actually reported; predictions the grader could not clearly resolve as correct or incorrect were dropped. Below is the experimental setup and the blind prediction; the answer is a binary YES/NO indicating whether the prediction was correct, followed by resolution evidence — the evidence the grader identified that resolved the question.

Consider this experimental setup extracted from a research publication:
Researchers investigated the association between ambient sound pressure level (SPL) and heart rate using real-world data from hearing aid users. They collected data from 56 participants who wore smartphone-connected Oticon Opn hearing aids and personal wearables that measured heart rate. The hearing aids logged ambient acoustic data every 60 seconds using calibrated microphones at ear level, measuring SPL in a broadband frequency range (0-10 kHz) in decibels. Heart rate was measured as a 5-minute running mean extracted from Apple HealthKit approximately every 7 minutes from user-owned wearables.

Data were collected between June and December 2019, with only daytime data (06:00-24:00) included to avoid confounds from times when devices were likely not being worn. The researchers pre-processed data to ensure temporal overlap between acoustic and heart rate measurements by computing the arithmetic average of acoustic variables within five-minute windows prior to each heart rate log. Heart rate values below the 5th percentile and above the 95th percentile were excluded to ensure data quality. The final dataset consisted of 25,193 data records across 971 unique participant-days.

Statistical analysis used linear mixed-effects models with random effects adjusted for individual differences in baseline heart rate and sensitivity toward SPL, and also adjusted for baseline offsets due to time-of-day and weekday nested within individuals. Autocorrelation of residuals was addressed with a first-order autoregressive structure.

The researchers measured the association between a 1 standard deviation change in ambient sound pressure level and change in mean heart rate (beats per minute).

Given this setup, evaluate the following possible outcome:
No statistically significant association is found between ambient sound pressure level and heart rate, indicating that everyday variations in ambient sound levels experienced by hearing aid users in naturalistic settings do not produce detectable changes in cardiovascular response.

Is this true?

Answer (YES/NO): NO